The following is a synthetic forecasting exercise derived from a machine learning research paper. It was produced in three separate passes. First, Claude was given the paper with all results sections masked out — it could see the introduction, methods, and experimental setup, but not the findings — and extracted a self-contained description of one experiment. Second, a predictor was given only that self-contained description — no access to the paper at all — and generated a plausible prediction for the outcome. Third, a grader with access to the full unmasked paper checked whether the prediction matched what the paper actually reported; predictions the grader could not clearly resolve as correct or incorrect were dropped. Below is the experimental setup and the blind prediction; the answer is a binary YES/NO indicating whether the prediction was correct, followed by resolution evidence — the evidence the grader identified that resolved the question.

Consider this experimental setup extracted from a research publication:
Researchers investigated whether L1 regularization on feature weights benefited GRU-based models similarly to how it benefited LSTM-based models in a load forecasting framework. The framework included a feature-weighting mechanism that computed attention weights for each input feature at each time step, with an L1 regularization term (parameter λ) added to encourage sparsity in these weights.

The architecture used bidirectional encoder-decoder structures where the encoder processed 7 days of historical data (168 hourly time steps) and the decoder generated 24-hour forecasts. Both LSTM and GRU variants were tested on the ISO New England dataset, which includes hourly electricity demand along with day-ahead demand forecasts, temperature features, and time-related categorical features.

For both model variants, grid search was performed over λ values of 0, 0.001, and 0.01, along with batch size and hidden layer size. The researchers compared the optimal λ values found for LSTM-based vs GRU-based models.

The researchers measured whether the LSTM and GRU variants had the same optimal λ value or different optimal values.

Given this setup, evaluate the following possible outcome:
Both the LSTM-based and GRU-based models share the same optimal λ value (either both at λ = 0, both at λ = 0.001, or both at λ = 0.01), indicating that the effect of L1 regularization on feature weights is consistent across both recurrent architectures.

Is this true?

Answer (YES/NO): NO